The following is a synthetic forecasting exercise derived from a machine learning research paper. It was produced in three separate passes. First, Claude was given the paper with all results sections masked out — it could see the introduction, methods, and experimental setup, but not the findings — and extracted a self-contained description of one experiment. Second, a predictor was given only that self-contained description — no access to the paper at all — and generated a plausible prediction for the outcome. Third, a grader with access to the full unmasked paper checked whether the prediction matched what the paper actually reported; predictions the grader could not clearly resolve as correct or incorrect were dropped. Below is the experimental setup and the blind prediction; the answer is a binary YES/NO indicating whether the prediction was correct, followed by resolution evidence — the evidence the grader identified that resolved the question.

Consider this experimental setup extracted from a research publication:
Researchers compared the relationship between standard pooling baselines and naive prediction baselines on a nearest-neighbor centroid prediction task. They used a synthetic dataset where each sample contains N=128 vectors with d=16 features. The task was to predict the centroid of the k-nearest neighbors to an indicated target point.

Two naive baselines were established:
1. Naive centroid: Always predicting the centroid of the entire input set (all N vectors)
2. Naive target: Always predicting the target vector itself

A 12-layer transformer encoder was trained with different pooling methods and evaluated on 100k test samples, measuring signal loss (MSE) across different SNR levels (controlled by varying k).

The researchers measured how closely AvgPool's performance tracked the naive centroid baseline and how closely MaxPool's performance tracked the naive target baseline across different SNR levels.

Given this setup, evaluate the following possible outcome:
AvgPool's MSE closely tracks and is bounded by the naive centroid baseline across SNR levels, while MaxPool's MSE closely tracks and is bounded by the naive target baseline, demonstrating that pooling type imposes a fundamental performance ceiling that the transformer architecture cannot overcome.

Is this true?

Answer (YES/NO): NO